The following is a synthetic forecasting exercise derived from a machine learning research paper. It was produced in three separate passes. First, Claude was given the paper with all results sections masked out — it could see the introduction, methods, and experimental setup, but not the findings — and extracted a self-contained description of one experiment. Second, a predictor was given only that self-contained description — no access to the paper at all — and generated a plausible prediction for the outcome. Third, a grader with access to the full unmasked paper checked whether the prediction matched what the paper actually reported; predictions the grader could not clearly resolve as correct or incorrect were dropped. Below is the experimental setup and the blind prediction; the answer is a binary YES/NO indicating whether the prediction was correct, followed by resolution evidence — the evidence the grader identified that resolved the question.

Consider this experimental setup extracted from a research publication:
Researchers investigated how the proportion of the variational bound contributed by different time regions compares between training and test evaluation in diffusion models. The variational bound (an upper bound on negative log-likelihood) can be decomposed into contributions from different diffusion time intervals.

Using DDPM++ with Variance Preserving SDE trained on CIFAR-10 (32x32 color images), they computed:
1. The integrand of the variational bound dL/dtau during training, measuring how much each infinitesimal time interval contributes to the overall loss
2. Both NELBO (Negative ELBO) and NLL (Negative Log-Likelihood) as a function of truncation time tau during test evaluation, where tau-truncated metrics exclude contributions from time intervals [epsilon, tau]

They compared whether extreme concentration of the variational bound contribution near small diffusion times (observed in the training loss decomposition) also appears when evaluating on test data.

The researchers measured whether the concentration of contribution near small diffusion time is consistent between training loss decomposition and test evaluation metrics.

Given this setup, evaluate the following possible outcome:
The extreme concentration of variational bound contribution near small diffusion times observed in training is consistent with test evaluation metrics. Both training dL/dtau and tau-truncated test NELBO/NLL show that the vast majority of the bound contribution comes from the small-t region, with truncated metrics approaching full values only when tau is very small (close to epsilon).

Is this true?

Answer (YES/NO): YES